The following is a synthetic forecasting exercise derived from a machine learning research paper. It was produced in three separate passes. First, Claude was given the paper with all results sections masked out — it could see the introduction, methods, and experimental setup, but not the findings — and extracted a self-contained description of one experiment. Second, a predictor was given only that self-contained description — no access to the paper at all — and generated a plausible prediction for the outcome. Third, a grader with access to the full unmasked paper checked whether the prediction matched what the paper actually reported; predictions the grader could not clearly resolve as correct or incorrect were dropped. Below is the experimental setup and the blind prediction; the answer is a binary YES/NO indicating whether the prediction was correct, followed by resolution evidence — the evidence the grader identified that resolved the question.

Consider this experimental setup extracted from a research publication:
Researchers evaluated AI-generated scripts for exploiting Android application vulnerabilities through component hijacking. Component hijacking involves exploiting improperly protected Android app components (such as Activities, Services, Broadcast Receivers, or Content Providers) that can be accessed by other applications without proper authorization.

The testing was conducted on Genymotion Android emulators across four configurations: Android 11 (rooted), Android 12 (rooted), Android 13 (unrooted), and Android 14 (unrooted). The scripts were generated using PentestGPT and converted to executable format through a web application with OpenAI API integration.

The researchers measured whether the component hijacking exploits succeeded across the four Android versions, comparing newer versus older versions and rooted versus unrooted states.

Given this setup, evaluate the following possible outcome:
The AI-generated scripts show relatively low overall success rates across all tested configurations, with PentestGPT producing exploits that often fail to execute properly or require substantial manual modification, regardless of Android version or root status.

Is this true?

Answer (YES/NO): NO